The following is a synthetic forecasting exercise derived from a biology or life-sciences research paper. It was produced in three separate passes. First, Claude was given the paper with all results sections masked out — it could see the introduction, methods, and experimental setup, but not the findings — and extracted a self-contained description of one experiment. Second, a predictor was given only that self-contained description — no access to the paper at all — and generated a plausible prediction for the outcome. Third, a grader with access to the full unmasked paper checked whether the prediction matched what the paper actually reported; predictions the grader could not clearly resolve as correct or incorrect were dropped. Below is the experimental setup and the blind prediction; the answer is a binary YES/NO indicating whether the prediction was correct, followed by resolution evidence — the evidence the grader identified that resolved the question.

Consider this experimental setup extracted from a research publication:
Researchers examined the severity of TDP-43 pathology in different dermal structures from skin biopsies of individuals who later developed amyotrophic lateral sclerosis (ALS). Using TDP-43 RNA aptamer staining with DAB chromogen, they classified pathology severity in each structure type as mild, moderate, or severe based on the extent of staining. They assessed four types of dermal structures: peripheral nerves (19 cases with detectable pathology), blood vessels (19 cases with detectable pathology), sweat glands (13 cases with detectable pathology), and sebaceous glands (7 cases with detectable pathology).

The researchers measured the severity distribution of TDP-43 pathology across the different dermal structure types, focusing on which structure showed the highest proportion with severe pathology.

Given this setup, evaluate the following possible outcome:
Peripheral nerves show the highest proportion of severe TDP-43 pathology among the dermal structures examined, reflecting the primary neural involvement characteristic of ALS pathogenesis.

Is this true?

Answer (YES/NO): NO